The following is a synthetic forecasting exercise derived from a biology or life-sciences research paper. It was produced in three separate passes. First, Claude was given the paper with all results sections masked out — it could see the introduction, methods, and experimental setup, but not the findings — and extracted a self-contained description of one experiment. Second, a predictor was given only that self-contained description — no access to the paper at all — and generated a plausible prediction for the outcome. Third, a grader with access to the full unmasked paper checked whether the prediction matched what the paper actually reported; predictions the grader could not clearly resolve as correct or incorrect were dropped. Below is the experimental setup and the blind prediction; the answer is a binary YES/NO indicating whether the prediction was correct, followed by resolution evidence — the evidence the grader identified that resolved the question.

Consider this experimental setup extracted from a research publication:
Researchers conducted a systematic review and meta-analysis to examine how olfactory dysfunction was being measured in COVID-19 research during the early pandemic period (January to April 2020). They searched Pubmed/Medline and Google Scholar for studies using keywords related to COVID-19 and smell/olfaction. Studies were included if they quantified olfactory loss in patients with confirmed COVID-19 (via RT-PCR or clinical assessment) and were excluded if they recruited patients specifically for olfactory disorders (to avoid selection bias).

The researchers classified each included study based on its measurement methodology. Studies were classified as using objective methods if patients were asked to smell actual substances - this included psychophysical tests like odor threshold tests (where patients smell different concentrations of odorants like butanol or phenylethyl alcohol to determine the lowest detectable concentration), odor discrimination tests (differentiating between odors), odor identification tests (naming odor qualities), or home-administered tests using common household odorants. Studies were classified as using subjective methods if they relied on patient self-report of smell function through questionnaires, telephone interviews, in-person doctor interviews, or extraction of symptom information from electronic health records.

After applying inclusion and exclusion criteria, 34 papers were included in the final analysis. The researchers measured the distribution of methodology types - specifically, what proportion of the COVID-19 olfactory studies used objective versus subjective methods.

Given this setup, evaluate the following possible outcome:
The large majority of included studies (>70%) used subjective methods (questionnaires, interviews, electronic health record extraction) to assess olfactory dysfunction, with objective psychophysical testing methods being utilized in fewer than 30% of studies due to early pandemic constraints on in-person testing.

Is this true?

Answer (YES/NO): YES